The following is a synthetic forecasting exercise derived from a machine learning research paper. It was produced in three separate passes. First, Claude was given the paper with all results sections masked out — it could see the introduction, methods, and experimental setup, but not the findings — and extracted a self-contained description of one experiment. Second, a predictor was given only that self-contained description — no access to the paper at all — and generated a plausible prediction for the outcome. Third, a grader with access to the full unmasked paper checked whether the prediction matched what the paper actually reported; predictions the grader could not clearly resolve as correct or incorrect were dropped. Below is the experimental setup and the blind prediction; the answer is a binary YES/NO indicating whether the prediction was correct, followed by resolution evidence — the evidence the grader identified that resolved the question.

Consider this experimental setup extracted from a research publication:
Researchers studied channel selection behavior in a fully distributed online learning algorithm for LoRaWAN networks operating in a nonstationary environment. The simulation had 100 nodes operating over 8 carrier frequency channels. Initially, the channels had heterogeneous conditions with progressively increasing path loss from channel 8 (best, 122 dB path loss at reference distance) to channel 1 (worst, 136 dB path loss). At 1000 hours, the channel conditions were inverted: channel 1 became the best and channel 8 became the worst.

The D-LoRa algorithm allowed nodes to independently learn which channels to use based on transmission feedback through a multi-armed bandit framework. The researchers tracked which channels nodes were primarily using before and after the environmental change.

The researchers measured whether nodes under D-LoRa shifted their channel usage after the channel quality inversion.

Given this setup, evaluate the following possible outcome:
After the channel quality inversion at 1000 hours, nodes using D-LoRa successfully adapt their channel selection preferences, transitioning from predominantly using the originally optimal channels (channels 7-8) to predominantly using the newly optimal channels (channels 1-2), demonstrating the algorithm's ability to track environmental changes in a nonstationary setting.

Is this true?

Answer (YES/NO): YES